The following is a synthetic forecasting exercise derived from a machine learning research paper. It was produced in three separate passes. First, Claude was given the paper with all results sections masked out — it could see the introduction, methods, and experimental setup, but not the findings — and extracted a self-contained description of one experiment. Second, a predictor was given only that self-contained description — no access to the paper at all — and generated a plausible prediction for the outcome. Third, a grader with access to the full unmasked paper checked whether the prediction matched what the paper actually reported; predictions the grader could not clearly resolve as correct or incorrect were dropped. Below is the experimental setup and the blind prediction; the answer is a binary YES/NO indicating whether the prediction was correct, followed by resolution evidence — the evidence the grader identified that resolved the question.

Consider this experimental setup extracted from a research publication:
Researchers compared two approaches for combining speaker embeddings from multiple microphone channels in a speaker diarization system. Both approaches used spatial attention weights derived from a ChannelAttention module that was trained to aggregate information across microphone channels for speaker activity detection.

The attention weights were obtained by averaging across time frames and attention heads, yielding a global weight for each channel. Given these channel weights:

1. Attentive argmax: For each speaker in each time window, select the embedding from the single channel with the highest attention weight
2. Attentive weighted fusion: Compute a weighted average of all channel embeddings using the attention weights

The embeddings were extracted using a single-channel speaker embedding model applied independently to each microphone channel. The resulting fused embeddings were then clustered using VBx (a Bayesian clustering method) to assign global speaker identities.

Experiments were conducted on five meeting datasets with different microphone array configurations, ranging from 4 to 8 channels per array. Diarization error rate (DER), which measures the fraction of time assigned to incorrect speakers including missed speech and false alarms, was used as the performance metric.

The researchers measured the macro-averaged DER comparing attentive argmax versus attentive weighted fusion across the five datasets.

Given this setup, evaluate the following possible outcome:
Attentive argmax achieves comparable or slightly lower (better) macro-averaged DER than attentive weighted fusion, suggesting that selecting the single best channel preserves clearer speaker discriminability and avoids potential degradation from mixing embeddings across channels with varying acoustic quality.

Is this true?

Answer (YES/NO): NO